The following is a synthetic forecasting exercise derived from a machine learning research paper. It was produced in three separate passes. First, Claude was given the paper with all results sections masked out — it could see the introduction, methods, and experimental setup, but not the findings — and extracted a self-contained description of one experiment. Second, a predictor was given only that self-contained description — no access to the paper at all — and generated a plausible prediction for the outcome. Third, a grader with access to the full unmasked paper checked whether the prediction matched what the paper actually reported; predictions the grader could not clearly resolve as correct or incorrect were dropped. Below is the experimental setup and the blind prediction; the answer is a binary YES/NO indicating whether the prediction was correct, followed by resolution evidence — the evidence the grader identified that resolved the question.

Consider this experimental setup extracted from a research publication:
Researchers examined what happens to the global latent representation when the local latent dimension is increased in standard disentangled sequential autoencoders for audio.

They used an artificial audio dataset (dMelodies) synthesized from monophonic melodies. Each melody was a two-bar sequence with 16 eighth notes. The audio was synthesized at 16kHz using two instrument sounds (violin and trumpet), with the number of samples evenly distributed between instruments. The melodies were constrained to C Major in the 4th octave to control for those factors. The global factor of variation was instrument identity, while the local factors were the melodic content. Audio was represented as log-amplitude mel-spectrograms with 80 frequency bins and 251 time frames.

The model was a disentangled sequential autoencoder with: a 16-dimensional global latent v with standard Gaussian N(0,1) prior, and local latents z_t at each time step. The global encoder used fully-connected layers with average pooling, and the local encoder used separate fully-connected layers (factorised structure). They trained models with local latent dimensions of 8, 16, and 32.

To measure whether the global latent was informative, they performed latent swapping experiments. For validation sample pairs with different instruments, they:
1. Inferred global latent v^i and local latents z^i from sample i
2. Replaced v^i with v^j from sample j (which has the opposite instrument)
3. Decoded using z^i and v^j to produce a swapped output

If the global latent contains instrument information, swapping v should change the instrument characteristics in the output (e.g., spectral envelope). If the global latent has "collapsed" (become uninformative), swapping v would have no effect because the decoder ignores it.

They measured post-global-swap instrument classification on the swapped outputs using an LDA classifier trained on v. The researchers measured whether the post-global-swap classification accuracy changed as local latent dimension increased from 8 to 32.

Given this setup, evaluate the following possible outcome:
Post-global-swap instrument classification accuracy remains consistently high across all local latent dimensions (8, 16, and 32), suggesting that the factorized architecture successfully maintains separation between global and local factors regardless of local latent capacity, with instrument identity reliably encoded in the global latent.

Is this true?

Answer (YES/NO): NO